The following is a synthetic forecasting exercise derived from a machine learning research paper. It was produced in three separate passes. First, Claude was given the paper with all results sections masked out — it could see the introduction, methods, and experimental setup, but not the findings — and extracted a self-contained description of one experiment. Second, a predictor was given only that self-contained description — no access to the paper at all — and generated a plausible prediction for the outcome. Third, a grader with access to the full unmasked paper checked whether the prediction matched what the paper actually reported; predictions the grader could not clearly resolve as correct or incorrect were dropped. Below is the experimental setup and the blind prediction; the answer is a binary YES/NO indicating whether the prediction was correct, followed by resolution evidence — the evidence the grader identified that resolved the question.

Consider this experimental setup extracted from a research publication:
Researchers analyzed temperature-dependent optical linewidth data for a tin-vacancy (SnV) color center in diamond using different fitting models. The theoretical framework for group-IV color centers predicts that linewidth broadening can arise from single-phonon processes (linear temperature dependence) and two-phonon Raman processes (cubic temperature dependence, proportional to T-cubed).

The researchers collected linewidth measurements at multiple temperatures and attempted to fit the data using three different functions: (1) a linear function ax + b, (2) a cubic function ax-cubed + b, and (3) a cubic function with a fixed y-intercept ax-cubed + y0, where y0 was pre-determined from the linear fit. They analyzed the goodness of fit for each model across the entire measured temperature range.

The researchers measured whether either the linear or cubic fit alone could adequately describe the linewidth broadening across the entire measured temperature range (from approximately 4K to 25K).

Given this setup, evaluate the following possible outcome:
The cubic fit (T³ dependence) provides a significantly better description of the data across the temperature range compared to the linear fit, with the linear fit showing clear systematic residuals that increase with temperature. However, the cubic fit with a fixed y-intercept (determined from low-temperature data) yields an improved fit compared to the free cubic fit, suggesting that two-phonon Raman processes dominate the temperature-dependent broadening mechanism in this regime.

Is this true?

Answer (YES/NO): NO